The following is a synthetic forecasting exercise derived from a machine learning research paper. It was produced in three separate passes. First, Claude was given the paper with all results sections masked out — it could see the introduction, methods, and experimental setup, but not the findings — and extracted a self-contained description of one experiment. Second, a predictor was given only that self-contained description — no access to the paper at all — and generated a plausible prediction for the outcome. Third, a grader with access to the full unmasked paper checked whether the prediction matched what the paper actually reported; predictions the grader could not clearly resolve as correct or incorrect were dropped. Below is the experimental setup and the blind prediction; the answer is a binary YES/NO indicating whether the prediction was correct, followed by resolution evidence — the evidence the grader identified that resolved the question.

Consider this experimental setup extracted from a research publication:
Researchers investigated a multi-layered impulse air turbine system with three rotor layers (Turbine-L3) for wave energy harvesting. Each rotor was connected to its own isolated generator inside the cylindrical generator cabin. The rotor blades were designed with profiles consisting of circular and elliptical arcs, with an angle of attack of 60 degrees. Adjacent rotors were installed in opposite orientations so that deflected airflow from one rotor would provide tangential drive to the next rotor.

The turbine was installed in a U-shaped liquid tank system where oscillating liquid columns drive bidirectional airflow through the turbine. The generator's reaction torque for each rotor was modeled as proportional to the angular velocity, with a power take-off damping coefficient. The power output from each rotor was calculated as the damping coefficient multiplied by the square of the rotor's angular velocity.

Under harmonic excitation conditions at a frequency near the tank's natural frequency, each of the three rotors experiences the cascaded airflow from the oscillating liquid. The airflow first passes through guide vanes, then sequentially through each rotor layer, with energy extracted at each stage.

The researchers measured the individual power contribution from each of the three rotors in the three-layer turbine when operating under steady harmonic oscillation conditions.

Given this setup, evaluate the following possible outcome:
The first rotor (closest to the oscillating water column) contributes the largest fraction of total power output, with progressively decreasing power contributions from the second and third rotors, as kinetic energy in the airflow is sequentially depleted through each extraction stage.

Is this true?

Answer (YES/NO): NO